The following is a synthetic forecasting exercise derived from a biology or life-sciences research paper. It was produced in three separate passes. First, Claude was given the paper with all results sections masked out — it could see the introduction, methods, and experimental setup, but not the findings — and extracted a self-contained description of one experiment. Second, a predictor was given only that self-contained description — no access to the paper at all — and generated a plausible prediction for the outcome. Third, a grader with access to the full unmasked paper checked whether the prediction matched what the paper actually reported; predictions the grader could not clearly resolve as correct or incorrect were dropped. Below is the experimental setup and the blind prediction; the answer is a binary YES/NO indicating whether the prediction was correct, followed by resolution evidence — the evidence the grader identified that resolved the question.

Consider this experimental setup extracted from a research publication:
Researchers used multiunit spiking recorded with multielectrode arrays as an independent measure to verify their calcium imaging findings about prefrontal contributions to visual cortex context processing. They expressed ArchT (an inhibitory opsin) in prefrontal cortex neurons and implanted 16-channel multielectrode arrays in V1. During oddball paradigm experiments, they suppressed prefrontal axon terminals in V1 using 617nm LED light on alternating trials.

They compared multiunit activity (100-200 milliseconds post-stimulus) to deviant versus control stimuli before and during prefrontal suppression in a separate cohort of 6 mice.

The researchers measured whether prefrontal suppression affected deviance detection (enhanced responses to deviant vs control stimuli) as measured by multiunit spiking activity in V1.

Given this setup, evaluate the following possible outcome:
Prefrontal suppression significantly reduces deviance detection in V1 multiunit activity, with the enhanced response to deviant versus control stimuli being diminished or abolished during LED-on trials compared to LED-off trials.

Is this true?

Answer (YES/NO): YES